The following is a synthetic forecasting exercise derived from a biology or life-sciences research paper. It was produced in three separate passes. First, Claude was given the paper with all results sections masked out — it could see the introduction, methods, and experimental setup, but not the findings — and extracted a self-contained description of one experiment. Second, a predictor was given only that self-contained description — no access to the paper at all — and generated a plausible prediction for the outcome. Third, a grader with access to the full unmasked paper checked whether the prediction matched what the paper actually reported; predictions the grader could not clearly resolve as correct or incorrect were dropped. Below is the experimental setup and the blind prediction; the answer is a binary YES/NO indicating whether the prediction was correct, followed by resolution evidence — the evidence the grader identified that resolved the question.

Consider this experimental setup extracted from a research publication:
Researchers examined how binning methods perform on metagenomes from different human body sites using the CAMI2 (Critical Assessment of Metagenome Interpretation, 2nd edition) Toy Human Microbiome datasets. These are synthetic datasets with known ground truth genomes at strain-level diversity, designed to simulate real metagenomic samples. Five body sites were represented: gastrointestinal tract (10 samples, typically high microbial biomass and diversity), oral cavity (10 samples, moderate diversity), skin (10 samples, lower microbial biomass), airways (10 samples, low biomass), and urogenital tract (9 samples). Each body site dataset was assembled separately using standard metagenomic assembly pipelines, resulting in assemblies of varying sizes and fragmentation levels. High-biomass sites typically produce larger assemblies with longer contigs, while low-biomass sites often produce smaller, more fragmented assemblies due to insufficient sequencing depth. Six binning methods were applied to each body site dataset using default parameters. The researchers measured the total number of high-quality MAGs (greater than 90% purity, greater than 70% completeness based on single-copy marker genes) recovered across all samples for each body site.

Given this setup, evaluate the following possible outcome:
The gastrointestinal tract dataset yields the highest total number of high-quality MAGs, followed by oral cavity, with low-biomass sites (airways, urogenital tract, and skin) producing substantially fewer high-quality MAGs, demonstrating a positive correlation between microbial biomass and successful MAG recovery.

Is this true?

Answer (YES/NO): NO